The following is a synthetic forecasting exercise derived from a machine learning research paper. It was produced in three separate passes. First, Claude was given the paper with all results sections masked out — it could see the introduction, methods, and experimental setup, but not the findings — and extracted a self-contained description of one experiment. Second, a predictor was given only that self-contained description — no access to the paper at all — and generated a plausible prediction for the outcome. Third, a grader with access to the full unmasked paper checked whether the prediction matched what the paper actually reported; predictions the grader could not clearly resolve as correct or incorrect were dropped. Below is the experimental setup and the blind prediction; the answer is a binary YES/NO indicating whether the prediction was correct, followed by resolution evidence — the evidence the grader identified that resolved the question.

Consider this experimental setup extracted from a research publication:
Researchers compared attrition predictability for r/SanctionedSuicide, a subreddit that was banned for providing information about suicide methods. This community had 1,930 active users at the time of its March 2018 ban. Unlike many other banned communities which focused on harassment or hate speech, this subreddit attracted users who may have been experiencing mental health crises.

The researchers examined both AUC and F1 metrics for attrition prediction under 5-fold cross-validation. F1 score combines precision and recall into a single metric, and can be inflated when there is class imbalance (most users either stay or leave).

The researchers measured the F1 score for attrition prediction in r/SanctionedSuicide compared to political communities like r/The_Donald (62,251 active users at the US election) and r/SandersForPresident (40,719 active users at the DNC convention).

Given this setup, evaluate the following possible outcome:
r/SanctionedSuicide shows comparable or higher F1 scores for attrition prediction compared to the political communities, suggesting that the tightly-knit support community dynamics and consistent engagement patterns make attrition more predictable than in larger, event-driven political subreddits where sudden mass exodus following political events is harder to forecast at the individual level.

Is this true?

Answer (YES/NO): NO